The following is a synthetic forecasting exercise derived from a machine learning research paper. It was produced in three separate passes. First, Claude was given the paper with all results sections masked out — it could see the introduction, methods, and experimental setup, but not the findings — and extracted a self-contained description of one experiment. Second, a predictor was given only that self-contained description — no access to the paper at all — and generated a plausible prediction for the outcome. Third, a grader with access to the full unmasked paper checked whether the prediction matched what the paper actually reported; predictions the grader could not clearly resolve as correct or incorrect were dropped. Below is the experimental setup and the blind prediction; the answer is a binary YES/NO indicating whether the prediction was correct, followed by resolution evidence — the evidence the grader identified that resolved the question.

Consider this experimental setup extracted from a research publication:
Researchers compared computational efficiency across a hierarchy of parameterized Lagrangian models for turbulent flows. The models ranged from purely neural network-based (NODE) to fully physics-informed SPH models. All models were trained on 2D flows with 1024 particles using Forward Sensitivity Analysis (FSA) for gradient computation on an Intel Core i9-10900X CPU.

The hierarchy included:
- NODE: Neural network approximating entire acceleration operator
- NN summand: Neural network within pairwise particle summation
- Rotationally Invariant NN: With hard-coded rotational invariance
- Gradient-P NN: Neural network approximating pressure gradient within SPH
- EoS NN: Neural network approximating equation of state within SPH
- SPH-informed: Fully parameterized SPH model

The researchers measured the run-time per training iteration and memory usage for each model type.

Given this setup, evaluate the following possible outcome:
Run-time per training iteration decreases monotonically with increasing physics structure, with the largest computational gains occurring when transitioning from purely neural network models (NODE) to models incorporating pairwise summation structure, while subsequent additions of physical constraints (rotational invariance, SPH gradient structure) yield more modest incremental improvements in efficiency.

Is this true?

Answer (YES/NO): NO